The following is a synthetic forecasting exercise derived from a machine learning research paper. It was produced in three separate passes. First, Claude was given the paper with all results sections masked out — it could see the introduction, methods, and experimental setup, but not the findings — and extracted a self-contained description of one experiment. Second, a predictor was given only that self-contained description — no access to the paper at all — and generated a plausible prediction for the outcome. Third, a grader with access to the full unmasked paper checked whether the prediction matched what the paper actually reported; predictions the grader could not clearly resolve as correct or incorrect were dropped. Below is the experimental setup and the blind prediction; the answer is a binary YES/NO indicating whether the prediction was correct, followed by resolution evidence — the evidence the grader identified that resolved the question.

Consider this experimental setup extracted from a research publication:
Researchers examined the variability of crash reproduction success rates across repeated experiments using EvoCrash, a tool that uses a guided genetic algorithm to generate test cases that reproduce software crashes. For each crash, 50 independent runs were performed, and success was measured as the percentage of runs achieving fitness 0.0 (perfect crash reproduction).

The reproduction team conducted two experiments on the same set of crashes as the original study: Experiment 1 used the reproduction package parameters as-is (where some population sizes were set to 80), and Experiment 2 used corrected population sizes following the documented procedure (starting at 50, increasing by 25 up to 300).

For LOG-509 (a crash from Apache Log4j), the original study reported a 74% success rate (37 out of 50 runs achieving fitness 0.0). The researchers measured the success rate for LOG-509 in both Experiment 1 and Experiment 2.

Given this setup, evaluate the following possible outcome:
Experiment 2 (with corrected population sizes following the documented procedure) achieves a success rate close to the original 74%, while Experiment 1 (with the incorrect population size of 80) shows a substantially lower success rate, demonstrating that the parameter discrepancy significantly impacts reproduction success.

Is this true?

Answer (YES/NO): YES